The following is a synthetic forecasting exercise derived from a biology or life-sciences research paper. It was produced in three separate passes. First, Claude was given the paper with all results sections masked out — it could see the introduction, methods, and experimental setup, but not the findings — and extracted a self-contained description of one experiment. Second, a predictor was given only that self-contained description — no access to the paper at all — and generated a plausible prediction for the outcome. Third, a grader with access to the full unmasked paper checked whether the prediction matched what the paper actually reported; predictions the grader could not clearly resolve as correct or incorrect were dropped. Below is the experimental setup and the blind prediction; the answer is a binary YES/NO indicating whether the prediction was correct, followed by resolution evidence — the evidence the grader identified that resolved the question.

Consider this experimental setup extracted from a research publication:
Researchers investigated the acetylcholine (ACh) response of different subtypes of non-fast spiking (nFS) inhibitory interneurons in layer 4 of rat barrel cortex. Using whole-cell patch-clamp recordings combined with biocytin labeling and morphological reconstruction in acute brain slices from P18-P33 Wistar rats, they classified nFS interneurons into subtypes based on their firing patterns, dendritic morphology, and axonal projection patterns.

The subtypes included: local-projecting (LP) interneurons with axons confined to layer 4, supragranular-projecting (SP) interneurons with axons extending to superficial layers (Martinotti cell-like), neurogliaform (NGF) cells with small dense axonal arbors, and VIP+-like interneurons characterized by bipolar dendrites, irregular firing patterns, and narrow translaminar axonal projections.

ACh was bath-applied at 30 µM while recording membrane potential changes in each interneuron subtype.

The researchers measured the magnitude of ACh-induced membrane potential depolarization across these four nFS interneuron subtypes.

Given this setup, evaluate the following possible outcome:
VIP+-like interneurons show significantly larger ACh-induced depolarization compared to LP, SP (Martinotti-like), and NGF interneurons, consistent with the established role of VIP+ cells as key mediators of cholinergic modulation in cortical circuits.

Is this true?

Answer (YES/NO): YES